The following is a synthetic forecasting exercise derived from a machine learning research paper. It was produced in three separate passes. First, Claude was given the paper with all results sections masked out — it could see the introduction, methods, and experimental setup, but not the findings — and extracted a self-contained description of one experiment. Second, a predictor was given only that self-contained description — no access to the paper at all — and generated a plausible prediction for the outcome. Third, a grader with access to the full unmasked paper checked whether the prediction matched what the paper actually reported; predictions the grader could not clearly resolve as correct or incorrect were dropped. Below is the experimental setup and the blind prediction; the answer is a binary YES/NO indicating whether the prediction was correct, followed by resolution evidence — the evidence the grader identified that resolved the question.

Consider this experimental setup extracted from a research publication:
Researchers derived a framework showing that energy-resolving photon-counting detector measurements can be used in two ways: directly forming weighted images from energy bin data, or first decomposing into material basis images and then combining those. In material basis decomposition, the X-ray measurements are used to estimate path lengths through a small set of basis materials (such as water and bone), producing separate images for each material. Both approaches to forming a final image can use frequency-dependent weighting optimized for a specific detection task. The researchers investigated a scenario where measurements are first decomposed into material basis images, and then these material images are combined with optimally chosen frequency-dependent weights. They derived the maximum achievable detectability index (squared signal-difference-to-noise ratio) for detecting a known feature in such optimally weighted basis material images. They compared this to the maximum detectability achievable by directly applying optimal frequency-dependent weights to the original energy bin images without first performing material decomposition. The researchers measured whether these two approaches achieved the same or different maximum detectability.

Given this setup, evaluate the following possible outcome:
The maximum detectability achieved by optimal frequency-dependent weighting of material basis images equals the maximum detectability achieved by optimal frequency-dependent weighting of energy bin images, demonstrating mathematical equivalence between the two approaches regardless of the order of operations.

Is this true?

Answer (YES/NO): NO